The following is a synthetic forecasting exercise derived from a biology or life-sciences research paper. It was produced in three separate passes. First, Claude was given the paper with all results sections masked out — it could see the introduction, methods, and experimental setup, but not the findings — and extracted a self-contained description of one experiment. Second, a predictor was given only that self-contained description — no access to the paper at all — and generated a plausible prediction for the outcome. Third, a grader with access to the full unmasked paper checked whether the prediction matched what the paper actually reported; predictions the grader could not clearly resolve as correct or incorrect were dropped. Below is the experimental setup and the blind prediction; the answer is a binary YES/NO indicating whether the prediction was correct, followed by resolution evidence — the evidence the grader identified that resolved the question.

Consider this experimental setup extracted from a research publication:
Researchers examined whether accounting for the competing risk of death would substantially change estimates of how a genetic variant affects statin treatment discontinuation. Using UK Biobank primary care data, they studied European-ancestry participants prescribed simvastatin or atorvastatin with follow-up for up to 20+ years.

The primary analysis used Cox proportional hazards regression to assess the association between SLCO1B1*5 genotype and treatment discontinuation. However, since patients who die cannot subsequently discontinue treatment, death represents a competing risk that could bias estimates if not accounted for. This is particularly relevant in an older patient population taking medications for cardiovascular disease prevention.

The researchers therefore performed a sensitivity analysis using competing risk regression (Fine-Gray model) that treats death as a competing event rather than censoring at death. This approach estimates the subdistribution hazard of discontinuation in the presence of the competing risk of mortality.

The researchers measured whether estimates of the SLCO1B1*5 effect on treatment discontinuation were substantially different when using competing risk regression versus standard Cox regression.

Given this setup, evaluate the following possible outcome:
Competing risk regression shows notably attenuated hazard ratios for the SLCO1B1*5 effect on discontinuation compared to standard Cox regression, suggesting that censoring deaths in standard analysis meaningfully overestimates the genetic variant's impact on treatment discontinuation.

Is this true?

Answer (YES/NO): NO